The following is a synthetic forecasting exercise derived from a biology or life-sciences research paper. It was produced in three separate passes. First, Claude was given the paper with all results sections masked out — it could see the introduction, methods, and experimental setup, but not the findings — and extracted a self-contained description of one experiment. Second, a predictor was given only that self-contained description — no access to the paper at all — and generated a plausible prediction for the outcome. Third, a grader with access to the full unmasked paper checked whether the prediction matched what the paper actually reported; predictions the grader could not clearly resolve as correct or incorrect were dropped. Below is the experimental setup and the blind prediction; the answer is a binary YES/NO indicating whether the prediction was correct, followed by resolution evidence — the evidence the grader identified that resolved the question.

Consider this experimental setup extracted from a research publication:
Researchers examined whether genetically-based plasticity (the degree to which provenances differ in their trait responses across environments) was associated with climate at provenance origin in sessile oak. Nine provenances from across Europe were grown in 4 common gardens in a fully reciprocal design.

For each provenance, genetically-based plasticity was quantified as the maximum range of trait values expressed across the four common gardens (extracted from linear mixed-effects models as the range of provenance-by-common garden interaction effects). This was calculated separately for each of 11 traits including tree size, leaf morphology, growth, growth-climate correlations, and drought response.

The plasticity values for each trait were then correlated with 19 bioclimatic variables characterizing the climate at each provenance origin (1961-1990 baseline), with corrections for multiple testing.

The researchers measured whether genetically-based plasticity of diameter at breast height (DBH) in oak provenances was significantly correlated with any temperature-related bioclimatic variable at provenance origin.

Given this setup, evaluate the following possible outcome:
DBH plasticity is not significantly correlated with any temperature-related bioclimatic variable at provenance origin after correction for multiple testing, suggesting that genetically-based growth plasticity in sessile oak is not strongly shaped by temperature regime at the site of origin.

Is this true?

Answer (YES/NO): YES